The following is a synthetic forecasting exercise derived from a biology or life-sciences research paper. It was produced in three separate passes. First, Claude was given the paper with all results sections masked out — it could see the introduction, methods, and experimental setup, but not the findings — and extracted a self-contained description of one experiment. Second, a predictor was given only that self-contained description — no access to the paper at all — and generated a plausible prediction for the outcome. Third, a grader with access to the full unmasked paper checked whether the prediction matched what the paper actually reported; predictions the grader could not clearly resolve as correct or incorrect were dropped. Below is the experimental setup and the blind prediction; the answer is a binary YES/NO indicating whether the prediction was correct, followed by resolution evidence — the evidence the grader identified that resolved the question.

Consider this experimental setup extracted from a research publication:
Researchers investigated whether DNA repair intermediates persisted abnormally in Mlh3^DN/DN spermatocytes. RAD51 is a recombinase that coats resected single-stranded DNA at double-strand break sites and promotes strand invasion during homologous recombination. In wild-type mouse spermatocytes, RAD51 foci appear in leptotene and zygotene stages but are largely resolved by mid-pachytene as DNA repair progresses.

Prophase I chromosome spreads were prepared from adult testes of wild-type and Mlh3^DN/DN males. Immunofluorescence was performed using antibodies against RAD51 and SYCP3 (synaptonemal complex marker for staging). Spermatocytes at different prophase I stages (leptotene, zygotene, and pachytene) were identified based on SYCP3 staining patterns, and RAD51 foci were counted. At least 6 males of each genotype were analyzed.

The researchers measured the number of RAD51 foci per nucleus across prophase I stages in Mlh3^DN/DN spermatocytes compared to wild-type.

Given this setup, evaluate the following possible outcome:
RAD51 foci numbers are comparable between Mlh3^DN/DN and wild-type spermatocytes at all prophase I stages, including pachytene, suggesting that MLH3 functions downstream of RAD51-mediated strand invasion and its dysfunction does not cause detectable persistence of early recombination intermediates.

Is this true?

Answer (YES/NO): NO